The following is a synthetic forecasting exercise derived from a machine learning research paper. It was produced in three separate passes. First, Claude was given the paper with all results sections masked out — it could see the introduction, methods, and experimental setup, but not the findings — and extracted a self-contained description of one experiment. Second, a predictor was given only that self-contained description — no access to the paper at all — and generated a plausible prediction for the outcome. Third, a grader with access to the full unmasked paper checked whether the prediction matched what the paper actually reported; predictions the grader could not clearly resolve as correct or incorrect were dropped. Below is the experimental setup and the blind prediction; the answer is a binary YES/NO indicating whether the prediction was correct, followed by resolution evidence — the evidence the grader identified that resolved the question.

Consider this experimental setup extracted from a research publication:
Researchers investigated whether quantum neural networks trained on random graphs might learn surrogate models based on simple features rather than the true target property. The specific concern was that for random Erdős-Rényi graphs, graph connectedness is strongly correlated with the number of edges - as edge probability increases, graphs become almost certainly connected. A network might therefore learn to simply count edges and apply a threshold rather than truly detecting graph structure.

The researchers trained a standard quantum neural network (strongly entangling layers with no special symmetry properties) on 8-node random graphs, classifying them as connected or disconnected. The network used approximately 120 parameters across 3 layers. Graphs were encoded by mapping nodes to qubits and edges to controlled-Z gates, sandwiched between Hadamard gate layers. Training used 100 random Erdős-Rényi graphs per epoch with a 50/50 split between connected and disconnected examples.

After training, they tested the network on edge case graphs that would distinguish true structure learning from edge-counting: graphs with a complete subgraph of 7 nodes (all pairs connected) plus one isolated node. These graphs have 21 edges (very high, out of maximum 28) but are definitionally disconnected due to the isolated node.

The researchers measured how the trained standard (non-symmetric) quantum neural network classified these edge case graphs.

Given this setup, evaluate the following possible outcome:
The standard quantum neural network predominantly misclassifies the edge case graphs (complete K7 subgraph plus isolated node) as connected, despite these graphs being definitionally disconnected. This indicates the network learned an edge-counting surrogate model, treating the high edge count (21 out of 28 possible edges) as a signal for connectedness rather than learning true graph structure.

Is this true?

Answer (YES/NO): NO